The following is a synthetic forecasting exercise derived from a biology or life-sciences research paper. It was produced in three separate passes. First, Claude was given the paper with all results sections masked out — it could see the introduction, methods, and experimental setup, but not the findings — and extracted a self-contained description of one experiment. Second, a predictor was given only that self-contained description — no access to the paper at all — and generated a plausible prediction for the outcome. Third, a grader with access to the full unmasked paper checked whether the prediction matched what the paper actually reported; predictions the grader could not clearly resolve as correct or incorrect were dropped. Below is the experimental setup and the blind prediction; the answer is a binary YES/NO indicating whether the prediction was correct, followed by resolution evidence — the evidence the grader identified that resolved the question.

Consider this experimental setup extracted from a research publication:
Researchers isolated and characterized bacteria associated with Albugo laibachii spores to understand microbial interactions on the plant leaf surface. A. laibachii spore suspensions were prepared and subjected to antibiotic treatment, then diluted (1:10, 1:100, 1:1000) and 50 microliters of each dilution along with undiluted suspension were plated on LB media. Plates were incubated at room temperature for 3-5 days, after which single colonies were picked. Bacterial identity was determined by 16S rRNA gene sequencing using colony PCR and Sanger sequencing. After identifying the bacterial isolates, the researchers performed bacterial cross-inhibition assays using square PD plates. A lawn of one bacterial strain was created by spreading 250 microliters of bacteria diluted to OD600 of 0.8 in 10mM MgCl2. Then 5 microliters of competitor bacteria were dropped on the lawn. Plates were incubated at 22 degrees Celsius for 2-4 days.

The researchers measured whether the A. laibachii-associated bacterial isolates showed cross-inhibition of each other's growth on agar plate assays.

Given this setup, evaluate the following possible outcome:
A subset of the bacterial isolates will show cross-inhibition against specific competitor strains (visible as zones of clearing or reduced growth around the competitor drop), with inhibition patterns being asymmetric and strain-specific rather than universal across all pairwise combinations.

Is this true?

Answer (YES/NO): YES